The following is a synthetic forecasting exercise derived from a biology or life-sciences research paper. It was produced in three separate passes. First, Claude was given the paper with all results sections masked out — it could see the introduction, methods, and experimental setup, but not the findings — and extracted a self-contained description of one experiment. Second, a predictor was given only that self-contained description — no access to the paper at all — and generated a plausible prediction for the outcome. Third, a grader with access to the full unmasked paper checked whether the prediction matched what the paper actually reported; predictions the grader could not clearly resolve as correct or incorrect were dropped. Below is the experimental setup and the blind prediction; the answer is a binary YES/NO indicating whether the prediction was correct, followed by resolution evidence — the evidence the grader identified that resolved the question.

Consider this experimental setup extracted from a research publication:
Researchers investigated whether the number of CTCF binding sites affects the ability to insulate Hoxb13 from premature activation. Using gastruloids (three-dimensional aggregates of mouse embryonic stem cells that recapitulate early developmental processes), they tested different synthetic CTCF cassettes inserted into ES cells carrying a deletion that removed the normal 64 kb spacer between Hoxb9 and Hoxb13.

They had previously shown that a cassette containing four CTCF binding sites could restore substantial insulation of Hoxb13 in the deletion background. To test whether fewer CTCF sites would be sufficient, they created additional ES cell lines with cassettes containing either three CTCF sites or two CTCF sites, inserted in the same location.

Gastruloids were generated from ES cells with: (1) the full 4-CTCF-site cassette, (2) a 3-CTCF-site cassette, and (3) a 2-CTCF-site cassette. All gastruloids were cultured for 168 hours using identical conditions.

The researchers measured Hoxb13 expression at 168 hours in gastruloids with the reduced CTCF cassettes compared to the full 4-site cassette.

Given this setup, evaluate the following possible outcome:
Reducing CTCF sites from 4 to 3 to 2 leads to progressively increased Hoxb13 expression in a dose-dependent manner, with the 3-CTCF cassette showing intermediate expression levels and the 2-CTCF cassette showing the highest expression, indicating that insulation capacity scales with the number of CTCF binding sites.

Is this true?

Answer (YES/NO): NO